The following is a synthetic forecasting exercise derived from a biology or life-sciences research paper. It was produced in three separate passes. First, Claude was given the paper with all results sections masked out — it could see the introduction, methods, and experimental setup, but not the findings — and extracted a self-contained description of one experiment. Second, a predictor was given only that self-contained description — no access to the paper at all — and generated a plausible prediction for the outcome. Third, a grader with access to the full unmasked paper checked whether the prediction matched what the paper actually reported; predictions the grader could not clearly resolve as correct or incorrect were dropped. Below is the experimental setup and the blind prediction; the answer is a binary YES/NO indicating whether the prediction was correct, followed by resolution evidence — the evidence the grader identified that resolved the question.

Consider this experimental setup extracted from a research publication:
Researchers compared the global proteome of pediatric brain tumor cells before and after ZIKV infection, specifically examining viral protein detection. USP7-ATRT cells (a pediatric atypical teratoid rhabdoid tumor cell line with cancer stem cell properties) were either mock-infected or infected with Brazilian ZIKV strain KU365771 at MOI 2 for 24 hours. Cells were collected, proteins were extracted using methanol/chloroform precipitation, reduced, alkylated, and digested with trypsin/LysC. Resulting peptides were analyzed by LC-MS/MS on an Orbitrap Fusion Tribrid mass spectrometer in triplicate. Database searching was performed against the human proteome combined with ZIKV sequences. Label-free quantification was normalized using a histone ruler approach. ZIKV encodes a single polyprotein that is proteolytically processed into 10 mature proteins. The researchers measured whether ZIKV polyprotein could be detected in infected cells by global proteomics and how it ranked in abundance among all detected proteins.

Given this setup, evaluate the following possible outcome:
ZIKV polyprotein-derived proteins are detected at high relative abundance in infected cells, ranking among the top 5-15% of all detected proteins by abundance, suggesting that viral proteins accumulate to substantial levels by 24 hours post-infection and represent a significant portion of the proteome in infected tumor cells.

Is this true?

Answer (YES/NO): YES